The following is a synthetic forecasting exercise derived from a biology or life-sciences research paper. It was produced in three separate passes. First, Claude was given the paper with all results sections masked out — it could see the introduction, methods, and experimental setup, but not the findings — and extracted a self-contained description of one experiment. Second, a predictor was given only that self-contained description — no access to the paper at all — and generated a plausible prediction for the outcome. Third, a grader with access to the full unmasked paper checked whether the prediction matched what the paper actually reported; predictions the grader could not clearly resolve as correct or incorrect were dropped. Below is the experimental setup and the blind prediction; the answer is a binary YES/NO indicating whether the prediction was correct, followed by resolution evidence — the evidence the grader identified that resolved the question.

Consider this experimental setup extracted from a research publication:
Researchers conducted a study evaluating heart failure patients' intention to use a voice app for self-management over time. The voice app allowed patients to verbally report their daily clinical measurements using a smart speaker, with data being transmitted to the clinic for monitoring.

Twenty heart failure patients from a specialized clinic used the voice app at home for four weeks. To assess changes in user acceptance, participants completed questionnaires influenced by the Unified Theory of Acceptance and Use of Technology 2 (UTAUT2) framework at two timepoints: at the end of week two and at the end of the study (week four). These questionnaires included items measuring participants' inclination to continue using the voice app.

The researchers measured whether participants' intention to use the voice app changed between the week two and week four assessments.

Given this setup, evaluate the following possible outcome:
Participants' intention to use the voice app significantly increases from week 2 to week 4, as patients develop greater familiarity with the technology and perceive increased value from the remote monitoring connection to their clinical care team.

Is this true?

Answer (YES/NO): NO